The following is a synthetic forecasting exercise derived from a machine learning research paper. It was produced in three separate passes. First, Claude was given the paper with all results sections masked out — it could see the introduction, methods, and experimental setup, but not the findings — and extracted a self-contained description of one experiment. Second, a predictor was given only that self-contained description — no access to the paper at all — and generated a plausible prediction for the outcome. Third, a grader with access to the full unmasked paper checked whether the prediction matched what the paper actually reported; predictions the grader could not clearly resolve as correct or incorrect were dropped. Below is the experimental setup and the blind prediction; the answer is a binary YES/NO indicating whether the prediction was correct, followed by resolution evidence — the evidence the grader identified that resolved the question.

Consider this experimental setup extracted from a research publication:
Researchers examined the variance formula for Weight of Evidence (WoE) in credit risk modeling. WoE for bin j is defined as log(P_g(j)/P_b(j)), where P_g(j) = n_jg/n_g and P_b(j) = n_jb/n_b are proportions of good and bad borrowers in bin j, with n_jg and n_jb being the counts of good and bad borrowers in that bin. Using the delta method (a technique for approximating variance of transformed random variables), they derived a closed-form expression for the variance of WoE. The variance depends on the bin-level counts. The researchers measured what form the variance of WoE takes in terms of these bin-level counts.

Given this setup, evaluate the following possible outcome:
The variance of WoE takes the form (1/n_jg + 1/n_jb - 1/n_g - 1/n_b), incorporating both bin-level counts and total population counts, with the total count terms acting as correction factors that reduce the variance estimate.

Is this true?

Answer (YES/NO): NO